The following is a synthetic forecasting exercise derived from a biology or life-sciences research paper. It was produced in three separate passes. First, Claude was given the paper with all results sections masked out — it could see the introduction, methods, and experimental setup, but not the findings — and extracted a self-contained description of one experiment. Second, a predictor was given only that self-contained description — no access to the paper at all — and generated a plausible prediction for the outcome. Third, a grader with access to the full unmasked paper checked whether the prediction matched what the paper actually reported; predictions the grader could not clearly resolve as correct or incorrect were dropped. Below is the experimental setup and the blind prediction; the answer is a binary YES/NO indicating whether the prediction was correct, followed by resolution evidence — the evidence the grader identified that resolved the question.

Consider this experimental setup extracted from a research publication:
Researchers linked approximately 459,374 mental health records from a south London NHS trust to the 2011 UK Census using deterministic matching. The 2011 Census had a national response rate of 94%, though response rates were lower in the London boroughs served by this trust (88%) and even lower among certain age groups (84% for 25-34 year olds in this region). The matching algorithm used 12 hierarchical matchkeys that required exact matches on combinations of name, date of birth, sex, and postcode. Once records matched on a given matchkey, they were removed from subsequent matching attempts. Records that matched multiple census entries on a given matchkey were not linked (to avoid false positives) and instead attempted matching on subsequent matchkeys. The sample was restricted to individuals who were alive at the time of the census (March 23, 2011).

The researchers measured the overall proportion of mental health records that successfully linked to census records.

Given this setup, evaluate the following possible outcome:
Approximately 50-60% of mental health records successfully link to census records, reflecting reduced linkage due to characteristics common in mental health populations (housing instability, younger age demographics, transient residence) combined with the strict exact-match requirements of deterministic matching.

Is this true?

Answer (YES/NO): YES